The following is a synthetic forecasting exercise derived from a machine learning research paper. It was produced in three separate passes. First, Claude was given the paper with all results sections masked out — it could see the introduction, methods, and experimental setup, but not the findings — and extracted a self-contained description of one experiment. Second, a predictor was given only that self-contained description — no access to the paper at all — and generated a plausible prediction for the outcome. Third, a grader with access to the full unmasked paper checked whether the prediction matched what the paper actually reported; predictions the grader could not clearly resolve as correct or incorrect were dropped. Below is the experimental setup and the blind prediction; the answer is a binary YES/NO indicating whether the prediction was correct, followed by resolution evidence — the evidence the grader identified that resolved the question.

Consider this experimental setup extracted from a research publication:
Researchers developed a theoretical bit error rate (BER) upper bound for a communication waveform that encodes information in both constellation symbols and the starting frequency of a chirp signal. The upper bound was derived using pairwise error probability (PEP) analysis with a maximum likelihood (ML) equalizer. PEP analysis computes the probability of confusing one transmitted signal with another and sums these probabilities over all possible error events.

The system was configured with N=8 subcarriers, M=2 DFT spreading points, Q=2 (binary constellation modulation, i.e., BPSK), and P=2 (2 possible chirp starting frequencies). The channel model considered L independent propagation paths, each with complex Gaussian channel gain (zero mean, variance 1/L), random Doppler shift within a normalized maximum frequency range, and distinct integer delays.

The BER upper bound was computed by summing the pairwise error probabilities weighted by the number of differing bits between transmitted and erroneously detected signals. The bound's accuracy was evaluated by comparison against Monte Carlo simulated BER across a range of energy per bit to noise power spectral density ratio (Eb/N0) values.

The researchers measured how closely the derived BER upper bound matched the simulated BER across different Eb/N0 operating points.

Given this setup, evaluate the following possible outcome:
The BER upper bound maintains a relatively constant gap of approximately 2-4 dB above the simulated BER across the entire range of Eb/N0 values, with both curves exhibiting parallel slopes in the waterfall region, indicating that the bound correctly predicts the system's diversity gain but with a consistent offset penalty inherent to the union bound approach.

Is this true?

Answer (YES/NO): NO